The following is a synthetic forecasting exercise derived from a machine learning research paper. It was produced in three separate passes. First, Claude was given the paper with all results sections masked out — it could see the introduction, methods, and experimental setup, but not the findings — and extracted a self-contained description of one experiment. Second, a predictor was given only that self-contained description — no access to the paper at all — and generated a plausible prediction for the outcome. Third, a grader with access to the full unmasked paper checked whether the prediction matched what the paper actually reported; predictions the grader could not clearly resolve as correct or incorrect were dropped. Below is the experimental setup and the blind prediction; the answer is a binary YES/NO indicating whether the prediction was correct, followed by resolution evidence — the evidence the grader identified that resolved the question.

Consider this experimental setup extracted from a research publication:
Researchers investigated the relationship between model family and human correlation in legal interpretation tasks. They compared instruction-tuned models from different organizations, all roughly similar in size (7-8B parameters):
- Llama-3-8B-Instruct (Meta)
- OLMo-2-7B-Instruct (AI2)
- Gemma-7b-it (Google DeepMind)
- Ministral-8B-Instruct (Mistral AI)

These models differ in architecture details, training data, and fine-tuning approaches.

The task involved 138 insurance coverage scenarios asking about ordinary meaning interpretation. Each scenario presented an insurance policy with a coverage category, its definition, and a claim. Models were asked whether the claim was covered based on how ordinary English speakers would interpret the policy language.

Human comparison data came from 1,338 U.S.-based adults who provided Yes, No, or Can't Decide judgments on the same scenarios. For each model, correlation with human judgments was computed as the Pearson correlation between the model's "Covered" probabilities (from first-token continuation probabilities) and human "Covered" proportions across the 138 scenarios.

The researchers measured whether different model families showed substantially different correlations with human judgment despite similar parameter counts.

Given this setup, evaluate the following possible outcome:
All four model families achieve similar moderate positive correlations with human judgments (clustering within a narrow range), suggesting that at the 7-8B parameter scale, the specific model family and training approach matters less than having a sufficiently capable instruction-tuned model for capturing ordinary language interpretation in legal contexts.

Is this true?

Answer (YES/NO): NO